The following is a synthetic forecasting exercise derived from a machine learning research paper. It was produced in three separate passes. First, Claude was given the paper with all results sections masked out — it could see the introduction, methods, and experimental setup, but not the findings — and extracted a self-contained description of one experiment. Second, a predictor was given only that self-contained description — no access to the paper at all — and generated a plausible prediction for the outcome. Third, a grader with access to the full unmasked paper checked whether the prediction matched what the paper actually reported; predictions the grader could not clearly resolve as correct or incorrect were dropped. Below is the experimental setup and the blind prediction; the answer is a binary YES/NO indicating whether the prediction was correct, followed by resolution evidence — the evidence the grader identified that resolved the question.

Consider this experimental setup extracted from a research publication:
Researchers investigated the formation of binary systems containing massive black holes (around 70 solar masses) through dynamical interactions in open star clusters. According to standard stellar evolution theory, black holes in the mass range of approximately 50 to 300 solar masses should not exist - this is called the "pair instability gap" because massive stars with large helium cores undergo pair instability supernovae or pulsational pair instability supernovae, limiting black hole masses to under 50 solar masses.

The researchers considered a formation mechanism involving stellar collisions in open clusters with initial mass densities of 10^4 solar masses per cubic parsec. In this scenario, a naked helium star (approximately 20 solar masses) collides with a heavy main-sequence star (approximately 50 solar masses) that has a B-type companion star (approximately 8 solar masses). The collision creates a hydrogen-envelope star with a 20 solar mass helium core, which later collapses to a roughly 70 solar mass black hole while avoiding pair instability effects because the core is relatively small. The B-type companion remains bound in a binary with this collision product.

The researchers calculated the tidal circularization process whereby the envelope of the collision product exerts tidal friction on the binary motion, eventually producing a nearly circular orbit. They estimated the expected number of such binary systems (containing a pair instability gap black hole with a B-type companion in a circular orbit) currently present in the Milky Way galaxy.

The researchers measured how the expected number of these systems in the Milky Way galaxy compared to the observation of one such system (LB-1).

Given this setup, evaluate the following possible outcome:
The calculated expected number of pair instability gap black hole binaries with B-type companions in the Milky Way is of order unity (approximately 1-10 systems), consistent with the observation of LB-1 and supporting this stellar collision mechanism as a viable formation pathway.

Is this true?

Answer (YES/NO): NO